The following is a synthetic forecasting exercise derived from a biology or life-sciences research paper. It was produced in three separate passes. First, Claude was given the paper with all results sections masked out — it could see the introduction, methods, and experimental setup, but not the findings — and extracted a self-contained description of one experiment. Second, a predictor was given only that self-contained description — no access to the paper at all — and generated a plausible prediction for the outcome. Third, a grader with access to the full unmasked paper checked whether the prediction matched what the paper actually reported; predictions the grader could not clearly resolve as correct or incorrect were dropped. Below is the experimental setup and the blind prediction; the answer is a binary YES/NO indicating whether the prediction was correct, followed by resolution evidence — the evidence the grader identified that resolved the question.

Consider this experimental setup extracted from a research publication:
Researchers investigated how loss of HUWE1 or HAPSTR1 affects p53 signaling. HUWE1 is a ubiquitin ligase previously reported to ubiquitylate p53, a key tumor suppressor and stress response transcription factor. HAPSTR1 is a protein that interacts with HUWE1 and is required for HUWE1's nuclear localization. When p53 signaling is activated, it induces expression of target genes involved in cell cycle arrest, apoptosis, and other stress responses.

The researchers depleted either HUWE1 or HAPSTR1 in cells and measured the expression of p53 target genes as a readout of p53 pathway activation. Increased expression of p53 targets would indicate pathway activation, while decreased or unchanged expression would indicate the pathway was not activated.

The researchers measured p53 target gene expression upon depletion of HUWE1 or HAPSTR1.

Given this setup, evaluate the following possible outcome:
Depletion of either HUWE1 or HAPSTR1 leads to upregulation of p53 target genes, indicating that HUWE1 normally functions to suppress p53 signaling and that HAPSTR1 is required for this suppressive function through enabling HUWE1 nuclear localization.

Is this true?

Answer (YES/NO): YES